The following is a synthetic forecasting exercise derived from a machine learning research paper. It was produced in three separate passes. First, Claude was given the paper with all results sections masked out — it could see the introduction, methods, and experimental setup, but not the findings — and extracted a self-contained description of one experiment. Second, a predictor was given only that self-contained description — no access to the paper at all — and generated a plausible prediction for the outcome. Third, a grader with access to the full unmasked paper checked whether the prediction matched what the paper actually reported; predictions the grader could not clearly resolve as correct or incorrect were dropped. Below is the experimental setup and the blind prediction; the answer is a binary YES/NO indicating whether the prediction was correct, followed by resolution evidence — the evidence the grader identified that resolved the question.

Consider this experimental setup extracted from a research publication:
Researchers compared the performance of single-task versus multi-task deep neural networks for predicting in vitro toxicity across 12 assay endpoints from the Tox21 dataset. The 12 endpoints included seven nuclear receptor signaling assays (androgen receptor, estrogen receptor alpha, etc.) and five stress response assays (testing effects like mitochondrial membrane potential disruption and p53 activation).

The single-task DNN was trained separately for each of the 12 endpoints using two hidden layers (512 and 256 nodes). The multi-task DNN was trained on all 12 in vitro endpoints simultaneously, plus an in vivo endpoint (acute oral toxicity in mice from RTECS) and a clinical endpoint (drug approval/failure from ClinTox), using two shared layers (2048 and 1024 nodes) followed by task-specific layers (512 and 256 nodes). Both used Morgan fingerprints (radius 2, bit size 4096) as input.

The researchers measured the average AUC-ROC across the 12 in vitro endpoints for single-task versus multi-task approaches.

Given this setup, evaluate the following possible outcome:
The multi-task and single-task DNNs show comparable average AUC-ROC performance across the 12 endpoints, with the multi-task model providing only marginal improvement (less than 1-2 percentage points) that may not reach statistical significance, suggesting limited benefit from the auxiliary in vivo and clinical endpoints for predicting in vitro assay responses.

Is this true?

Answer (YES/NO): YES